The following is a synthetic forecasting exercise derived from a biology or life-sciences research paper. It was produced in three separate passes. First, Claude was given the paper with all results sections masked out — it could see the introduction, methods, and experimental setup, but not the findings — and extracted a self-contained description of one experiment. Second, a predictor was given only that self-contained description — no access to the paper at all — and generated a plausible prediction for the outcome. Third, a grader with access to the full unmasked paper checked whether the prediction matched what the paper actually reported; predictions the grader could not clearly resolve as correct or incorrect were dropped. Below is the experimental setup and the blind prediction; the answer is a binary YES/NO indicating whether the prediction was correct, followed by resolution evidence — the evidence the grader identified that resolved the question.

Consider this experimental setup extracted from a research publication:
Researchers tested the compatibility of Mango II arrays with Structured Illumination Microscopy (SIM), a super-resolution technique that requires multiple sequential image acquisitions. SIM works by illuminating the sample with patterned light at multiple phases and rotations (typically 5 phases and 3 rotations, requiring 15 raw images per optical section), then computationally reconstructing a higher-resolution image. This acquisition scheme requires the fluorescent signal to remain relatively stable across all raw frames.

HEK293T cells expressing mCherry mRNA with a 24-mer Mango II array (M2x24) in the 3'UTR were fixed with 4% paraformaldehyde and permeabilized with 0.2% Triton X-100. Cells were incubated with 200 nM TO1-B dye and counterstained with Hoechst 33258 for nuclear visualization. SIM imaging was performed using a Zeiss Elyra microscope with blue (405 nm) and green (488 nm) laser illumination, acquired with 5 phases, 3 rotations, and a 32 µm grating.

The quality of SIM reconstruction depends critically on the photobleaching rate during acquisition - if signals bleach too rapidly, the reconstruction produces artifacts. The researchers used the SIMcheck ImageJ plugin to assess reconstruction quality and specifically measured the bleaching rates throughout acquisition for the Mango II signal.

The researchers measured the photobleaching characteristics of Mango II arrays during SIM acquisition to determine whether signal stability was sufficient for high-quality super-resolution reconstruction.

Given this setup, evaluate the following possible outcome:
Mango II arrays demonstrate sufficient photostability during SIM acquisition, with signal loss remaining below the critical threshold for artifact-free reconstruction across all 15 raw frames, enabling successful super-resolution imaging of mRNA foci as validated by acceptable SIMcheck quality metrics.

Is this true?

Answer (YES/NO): YES